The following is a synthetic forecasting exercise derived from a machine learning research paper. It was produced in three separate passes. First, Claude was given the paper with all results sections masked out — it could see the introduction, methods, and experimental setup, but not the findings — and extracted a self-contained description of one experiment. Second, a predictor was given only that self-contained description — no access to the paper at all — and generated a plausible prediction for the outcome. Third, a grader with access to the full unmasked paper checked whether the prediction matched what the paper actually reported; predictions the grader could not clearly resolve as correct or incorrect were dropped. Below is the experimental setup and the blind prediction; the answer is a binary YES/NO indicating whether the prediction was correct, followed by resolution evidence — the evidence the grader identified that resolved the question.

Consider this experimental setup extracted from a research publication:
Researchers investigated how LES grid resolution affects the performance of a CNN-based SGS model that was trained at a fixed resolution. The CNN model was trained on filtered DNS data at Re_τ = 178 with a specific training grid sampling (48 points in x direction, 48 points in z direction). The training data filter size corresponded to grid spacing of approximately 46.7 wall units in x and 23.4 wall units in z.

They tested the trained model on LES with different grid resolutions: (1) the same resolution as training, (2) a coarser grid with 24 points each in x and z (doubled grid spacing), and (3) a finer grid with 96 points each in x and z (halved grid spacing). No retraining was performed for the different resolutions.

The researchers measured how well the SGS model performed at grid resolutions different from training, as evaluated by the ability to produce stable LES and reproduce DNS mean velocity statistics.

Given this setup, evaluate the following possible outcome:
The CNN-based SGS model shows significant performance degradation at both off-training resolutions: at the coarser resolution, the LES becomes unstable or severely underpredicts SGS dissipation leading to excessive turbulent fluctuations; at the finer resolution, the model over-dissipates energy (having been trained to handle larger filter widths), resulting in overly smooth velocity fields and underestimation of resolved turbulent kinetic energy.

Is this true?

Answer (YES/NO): NO